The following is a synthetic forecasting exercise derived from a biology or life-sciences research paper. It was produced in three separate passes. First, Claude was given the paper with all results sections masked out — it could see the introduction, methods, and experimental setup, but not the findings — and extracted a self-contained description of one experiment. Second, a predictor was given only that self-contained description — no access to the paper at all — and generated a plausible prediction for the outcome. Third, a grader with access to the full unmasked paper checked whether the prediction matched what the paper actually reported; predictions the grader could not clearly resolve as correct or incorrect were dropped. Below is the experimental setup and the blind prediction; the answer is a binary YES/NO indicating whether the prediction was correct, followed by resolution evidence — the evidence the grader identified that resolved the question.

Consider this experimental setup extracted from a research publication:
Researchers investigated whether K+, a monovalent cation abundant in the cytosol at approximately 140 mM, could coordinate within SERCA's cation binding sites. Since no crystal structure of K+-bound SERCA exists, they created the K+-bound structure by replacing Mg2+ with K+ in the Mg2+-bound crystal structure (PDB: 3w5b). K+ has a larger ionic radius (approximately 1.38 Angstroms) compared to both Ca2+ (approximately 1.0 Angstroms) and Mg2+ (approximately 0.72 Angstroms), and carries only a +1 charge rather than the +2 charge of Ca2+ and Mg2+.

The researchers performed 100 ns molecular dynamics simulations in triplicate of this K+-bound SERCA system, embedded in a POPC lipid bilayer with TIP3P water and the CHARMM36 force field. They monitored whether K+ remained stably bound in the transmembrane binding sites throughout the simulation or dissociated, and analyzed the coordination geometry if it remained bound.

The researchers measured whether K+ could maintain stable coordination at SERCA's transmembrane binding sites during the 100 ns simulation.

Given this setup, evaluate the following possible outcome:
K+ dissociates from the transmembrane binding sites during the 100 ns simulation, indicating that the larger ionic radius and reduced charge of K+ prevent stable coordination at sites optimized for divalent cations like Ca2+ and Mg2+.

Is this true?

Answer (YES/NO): NO